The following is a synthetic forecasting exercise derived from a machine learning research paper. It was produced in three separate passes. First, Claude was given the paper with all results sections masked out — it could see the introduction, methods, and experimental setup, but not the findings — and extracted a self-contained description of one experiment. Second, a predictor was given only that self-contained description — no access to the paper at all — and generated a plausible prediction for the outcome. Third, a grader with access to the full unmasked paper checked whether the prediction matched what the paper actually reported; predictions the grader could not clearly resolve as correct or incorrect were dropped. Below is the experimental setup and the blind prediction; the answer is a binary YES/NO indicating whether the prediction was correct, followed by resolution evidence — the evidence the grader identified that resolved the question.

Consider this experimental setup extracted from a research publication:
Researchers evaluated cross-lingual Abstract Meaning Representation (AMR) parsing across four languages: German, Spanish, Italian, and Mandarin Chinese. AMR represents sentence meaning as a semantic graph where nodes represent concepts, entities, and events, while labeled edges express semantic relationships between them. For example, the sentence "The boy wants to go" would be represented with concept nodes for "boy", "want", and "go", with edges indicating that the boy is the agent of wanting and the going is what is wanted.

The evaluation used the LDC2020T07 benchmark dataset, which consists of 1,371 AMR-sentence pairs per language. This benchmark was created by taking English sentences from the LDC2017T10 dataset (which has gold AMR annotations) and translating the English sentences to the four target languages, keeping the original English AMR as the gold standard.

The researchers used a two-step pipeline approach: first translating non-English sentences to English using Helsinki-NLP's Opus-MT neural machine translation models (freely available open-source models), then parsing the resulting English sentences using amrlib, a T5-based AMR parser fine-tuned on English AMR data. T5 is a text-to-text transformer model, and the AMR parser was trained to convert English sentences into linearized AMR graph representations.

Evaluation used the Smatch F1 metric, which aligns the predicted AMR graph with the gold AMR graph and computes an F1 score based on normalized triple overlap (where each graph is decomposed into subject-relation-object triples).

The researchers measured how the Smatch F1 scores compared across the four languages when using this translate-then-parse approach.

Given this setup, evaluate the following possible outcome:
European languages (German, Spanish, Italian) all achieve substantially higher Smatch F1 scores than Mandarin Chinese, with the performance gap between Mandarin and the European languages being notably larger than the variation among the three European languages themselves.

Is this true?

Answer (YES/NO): YES